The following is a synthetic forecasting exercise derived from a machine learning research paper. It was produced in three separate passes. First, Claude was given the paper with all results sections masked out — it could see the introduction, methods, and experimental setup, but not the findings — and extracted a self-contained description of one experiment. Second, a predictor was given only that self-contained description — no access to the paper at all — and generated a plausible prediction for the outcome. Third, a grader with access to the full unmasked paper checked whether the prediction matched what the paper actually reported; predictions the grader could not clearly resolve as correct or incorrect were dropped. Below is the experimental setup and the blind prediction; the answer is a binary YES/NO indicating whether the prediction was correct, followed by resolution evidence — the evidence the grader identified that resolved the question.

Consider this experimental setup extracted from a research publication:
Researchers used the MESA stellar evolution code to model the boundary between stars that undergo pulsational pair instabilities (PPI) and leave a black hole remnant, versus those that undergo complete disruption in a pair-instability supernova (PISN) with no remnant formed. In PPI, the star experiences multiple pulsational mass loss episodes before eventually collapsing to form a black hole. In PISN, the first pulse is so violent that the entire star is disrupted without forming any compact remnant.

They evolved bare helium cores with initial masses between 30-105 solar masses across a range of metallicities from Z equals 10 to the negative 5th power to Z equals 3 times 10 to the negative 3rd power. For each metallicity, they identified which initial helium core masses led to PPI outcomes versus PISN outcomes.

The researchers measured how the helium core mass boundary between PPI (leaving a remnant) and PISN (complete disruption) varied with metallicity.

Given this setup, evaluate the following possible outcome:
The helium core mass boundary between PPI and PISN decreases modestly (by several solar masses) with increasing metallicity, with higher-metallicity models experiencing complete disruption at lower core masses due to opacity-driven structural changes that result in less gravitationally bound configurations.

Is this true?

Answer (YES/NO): NO